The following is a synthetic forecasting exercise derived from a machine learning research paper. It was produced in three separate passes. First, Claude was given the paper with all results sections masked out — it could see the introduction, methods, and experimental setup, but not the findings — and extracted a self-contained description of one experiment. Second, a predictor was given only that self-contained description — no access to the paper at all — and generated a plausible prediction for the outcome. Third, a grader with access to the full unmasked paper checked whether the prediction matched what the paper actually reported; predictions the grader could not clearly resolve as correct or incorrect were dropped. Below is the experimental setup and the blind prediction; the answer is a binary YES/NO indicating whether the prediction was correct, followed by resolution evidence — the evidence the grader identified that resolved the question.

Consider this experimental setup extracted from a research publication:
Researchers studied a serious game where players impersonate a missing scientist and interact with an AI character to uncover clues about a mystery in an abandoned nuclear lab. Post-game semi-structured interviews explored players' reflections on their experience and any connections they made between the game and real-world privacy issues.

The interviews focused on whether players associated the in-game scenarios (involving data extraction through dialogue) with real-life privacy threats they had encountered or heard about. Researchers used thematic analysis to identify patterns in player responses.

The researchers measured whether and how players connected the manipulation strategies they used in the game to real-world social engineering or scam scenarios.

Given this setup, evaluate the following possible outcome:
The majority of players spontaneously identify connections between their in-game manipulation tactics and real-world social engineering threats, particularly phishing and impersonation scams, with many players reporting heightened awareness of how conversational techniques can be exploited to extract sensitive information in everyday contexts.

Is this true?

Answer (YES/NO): NO